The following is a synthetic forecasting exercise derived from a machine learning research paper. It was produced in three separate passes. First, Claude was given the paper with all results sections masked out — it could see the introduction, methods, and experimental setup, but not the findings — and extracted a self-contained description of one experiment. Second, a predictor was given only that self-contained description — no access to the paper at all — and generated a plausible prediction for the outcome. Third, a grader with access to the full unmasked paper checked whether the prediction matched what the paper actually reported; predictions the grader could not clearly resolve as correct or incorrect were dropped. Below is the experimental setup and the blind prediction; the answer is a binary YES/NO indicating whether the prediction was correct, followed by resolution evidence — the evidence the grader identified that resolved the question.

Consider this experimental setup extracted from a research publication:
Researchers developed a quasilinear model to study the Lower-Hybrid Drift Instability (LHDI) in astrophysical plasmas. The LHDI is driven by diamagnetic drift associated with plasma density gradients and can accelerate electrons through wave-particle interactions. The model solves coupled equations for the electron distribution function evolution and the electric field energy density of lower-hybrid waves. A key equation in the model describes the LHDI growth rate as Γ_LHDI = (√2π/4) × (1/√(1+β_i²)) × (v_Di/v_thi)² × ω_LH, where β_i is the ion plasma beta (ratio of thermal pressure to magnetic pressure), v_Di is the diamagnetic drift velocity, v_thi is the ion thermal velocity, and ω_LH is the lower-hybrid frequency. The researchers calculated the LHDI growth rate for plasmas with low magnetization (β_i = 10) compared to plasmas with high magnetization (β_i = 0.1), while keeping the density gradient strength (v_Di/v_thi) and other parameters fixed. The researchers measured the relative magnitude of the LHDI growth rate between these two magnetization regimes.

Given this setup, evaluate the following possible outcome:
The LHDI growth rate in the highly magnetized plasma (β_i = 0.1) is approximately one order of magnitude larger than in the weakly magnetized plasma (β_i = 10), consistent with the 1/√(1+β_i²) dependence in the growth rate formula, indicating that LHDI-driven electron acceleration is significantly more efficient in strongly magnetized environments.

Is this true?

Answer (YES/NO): YES